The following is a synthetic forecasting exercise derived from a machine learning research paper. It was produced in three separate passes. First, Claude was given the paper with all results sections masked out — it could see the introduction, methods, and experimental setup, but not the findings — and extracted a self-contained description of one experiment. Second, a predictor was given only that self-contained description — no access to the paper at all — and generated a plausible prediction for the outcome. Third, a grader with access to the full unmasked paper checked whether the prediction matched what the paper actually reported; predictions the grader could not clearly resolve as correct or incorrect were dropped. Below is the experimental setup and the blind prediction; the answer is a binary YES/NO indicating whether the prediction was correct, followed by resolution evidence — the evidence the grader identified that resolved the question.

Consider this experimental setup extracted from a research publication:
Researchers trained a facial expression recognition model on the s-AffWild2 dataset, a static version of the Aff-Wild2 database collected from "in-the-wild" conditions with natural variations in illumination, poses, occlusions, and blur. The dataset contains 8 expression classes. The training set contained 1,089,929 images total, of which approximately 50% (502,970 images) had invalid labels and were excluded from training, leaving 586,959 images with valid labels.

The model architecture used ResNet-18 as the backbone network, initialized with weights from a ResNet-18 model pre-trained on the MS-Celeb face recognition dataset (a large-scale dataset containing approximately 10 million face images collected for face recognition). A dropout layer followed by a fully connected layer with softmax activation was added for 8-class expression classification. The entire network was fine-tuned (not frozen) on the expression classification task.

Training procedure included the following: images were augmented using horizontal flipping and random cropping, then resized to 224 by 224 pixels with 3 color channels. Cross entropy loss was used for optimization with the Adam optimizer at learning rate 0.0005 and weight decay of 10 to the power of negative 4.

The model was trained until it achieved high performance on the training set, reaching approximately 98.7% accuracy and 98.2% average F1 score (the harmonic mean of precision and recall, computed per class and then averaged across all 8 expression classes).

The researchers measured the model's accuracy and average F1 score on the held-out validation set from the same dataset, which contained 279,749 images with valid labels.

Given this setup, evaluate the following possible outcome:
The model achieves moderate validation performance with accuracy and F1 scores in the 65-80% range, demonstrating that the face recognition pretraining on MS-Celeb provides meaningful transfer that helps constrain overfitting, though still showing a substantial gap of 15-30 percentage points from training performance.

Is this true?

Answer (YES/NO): NO